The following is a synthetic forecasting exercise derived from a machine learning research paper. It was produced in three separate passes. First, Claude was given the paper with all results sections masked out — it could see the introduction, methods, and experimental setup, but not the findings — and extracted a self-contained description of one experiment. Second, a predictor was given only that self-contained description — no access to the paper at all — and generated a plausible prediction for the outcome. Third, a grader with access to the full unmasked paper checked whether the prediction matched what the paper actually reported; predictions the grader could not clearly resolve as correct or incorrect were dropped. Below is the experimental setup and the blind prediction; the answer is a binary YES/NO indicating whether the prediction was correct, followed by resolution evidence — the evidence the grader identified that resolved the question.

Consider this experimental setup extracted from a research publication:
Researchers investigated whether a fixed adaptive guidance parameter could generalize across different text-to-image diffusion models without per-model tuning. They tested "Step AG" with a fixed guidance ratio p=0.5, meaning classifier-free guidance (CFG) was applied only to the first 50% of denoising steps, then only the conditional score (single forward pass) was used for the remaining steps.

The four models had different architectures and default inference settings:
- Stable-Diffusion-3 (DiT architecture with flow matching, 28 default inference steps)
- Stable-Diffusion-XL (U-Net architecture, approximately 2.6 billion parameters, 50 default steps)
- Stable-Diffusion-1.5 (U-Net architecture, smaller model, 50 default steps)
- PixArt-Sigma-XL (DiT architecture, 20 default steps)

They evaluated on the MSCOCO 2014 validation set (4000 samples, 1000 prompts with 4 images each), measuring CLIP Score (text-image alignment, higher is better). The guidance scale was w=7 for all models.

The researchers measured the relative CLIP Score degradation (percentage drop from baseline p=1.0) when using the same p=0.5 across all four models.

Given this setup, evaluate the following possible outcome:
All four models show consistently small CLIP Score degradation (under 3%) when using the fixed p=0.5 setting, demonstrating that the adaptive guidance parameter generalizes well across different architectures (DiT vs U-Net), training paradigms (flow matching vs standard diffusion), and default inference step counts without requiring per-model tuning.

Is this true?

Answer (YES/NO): YES